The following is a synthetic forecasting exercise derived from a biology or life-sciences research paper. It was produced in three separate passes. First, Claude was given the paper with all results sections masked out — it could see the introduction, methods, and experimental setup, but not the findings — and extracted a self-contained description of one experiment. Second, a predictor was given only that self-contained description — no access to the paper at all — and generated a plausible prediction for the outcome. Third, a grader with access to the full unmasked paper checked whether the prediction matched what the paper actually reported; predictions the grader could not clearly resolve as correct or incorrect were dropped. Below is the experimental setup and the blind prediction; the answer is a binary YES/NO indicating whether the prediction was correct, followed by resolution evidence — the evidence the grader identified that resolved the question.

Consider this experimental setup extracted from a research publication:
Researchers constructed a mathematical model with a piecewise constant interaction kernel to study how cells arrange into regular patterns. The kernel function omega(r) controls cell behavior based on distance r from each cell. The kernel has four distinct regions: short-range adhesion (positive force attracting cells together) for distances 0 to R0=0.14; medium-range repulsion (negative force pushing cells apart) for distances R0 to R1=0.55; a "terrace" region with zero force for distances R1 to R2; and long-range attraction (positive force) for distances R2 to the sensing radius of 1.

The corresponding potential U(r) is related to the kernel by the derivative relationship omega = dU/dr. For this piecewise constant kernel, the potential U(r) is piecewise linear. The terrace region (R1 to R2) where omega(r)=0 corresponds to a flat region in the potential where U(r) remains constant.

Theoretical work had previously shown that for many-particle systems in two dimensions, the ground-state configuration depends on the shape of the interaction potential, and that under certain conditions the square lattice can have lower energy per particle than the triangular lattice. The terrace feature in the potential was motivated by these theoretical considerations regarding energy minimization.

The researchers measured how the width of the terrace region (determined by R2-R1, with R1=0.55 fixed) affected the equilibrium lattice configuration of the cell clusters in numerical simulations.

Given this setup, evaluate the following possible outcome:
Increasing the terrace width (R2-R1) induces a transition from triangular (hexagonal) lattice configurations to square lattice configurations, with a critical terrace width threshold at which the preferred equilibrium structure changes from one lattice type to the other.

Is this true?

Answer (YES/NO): YES